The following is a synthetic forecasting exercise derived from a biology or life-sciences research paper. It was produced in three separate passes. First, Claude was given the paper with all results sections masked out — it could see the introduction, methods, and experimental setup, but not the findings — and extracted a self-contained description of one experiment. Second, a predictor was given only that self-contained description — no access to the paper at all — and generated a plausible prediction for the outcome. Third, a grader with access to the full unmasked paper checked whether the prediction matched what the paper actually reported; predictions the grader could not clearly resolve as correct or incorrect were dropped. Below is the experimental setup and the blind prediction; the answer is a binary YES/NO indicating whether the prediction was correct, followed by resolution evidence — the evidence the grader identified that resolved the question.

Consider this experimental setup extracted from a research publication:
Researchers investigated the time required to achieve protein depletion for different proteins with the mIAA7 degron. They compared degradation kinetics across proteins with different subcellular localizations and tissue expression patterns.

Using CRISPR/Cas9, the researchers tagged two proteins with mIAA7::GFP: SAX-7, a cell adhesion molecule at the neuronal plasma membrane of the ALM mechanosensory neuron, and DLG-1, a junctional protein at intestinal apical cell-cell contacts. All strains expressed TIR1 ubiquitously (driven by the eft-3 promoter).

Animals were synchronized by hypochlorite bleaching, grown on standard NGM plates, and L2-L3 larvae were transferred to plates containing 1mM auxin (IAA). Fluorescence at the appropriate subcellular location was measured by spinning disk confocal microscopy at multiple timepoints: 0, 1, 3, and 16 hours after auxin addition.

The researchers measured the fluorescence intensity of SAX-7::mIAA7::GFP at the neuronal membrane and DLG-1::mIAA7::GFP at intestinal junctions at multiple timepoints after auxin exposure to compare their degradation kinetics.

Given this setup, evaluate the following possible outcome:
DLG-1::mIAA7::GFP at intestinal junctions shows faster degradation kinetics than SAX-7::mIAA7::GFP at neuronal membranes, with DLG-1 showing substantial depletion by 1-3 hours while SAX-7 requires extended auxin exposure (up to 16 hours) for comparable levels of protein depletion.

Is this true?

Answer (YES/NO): NO